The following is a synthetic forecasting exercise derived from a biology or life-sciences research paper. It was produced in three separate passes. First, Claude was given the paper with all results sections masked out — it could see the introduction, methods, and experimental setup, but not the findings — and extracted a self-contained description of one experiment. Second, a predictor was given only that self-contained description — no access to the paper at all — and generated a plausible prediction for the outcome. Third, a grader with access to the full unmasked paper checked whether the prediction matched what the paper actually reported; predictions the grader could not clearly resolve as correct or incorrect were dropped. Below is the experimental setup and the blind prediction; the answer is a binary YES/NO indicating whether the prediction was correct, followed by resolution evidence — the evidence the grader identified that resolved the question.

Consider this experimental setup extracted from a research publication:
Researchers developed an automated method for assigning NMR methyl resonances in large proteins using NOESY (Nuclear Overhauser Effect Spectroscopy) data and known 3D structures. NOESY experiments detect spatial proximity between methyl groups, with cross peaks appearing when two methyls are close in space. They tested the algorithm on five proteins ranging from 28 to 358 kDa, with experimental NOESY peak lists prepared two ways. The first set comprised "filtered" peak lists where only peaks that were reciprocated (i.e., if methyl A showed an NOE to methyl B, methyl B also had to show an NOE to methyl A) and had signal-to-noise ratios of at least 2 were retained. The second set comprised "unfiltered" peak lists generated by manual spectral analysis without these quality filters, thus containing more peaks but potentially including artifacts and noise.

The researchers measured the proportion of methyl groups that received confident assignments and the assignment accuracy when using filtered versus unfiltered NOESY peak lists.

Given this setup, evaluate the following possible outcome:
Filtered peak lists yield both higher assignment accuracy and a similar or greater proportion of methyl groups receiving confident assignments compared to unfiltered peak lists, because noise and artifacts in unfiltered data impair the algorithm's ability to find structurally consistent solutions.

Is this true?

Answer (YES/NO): NO